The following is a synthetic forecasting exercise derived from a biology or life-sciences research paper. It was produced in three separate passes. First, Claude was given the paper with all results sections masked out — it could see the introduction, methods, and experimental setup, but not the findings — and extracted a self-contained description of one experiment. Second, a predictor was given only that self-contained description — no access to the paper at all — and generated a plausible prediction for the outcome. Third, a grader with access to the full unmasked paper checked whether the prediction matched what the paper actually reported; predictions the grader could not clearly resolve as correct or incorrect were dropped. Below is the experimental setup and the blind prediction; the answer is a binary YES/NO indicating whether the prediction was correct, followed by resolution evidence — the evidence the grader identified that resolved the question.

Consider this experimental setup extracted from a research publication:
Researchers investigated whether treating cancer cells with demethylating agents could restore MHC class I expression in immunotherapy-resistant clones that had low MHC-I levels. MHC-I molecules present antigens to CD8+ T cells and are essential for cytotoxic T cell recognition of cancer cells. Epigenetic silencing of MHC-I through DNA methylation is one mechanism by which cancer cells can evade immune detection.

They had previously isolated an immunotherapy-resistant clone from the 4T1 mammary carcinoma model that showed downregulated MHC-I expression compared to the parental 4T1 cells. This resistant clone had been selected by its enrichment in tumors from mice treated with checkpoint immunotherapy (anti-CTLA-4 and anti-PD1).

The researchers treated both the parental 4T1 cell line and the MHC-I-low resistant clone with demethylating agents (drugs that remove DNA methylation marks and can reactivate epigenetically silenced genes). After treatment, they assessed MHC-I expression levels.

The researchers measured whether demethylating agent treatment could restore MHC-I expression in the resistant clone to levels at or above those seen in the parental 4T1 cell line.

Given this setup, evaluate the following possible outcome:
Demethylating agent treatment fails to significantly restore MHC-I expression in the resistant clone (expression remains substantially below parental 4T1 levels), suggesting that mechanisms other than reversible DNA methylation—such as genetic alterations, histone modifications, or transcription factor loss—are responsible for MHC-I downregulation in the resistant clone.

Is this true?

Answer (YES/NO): YES